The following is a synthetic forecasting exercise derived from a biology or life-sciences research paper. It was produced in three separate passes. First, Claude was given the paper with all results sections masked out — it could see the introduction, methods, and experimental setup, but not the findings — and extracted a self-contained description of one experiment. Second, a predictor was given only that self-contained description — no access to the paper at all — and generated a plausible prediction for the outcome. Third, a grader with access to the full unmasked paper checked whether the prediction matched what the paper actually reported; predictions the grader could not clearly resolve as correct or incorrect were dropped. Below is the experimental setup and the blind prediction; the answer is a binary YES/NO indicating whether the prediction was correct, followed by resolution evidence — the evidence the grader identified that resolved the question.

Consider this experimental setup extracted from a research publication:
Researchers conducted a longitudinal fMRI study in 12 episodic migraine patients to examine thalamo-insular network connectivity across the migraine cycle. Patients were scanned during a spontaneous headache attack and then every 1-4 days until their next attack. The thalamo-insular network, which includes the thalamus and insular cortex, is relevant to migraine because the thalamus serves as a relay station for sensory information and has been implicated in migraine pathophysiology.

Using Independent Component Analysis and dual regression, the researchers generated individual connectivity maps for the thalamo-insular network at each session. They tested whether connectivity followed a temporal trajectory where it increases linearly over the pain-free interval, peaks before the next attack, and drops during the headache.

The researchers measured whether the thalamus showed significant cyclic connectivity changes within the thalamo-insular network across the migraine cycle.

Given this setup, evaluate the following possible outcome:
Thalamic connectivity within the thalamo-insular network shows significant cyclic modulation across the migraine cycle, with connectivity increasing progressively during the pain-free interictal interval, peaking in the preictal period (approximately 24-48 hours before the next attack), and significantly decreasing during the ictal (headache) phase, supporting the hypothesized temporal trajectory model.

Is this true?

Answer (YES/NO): YES